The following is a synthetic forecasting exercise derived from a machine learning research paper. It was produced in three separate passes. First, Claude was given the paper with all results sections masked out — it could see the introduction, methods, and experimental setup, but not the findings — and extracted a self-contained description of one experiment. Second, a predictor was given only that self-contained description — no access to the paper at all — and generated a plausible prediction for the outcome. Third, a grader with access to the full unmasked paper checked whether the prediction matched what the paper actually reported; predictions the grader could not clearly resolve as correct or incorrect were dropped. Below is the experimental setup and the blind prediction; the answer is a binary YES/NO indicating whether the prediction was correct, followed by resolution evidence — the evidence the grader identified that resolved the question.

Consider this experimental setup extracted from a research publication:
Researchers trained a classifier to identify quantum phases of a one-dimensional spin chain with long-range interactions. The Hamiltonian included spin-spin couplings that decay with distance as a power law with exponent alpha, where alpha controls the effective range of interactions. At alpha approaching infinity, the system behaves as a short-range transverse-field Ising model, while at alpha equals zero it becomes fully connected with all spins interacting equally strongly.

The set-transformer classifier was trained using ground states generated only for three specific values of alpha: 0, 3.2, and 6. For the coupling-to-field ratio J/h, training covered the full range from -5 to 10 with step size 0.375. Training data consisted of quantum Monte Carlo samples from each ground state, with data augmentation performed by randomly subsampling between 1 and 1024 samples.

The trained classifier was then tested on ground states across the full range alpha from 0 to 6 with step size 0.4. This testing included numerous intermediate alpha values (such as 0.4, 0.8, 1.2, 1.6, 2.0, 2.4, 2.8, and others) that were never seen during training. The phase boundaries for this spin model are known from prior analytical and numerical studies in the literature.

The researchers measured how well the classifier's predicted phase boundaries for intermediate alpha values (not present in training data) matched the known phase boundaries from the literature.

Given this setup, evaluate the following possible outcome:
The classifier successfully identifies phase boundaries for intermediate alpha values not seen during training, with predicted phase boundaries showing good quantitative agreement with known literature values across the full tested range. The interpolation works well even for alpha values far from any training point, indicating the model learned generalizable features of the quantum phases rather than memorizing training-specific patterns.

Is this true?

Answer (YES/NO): YES